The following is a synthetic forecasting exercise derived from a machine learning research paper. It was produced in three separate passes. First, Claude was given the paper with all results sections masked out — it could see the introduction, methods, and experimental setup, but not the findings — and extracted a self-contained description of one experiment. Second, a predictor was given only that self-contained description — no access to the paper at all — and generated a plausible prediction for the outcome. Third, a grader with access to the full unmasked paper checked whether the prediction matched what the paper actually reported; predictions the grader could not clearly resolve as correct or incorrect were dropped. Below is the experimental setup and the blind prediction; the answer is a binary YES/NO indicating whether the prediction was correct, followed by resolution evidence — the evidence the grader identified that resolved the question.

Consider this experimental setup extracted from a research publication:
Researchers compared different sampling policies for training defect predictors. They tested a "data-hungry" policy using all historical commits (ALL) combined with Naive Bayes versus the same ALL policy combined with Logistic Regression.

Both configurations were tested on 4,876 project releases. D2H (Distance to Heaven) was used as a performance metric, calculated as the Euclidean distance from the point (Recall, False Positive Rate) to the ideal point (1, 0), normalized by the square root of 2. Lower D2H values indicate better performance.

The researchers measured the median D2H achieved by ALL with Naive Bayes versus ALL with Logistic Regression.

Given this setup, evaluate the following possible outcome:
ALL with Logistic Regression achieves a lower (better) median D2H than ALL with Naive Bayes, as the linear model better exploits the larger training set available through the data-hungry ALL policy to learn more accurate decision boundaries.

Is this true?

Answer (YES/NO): YES